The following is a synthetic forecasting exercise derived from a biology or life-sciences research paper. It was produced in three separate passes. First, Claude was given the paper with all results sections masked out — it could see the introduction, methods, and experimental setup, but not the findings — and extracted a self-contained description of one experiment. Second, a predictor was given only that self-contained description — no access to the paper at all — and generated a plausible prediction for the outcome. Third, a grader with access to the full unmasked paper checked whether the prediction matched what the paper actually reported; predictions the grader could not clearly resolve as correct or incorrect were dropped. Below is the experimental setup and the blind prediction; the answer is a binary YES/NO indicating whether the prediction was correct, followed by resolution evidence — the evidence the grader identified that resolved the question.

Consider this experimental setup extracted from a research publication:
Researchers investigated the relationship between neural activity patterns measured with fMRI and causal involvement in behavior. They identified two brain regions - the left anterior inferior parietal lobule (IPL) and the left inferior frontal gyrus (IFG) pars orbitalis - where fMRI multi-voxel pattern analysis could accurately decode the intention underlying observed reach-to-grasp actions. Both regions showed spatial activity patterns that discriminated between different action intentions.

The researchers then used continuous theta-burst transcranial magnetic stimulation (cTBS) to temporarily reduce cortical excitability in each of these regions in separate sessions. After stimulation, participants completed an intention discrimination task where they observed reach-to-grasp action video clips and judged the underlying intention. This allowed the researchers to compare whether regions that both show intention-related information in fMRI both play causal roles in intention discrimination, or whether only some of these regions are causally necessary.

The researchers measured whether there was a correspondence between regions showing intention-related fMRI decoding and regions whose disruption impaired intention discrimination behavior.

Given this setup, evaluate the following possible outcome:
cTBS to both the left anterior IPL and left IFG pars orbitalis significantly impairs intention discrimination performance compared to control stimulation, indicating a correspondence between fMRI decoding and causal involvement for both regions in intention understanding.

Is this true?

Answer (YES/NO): NO